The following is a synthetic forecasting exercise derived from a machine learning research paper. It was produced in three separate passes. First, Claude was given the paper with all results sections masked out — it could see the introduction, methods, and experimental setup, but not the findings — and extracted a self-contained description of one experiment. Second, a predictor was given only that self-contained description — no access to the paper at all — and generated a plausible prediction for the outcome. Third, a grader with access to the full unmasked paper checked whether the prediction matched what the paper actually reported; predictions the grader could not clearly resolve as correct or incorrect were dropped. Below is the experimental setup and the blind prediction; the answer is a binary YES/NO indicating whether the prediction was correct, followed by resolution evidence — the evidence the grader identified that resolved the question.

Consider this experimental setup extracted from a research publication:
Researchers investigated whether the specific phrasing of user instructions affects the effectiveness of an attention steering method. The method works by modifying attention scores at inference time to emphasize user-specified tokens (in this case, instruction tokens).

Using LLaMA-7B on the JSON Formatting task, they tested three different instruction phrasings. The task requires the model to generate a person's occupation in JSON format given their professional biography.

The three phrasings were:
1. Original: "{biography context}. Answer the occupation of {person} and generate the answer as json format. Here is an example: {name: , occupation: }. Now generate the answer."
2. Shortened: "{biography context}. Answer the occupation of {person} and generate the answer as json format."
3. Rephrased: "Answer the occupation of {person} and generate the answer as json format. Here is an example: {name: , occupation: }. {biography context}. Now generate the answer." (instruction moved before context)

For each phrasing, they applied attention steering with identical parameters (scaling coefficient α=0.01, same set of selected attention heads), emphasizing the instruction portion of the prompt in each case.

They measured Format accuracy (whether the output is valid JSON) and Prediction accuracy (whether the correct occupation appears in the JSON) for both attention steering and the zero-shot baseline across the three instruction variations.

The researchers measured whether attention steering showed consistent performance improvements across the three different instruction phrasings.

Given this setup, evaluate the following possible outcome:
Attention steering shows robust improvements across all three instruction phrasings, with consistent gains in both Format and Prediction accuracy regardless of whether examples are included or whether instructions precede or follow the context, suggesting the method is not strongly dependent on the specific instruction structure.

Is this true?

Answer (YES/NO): YES